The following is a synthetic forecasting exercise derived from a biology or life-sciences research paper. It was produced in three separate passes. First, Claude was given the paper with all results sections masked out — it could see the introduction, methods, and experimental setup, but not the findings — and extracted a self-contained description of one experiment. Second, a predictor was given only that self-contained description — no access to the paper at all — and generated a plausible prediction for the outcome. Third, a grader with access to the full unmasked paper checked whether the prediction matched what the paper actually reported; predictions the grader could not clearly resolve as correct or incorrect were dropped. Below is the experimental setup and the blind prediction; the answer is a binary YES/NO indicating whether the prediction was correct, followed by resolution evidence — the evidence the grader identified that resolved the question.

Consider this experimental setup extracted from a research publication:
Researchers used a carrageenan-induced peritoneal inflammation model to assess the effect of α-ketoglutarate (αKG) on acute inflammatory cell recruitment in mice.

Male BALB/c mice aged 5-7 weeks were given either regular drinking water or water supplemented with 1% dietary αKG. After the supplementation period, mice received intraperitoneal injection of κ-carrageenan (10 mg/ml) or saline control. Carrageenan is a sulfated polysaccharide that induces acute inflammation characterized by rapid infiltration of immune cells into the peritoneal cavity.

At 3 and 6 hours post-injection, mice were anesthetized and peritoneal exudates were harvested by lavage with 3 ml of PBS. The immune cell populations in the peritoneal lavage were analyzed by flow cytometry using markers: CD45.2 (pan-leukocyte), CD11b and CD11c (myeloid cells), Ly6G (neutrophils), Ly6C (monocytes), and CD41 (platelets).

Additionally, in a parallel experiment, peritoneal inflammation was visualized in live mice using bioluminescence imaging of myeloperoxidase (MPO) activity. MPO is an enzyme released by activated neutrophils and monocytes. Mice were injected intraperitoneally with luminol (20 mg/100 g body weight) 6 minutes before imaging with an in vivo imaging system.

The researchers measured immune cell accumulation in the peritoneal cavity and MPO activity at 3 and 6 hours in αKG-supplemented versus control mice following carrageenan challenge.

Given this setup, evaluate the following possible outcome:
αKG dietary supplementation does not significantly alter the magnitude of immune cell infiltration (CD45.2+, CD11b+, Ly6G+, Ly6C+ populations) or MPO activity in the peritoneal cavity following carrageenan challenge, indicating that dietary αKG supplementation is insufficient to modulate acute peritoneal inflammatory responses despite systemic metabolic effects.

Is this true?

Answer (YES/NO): NO